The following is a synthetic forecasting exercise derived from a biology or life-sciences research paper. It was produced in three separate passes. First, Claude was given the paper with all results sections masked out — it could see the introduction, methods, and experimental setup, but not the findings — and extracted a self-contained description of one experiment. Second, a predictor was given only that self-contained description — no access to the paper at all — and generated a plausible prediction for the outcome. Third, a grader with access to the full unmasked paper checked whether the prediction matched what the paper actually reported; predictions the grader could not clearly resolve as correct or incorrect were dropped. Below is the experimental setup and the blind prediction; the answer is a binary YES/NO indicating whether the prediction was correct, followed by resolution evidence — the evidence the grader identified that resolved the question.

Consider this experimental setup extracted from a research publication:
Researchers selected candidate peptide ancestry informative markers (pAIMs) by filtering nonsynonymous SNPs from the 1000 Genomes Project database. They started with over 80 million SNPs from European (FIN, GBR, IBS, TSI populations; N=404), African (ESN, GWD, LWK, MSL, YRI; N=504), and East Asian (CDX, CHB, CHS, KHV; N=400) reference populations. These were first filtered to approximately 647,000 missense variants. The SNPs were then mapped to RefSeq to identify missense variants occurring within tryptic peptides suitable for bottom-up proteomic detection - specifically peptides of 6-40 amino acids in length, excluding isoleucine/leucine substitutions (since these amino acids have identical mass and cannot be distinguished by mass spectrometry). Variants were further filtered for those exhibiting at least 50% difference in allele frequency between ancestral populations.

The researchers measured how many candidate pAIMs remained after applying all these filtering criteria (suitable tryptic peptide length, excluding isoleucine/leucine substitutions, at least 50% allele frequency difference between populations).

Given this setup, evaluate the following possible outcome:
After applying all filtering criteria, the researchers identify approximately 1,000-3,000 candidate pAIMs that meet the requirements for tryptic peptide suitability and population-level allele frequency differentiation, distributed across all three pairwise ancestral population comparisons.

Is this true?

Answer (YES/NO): YES